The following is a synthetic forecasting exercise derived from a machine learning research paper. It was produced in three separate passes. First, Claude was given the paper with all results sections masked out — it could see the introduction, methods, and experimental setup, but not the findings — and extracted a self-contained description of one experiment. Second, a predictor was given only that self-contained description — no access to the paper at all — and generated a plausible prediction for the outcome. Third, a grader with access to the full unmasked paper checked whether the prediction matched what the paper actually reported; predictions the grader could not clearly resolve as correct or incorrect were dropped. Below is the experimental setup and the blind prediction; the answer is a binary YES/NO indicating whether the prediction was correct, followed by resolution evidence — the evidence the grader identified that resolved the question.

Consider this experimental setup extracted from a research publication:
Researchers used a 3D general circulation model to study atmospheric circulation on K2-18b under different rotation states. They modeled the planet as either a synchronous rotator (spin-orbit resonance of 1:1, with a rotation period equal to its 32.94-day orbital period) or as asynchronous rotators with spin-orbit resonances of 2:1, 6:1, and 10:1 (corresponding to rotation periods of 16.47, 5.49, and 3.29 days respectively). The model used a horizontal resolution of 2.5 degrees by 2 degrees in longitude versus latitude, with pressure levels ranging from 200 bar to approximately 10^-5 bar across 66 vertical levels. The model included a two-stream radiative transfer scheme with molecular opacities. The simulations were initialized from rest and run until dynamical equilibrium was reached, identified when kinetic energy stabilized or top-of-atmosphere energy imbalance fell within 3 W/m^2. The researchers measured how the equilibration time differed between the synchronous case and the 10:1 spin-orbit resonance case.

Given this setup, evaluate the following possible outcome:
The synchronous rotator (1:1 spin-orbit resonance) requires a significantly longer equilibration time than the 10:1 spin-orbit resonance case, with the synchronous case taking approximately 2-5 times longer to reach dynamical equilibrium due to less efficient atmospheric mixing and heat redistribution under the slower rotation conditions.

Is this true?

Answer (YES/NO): NO